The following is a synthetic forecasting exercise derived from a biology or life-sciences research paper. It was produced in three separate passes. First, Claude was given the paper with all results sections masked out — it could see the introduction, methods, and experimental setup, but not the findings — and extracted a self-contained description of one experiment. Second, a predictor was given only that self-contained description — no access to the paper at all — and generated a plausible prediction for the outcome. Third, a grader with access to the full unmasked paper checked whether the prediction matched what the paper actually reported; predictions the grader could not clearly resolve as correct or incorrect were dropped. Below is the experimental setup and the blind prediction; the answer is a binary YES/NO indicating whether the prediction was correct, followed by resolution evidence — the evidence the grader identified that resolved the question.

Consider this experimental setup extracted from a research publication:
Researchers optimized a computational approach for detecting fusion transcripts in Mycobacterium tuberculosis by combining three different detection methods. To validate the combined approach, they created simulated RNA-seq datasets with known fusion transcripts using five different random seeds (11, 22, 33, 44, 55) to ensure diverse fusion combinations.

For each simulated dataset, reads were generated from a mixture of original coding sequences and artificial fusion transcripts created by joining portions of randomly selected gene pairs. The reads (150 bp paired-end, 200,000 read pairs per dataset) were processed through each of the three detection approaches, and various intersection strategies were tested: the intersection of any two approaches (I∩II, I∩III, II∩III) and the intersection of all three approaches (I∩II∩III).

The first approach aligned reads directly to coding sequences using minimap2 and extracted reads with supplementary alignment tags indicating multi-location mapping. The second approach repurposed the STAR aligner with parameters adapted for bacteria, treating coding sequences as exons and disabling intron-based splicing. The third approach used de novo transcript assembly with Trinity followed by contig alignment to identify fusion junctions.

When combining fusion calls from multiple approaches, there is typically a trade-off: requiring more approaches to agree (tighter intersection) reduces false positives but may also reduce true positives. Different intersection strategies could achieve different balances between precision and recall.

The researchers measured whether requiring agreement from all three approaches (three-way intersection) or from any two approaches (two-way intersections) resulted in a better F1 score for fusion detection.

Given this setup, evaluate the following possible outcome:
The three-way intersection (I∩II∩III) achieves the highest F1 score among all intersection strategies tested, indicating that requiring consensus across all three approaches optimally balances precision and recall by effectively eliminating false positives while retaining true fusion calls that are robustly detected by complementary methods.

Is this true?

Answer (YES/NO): NO